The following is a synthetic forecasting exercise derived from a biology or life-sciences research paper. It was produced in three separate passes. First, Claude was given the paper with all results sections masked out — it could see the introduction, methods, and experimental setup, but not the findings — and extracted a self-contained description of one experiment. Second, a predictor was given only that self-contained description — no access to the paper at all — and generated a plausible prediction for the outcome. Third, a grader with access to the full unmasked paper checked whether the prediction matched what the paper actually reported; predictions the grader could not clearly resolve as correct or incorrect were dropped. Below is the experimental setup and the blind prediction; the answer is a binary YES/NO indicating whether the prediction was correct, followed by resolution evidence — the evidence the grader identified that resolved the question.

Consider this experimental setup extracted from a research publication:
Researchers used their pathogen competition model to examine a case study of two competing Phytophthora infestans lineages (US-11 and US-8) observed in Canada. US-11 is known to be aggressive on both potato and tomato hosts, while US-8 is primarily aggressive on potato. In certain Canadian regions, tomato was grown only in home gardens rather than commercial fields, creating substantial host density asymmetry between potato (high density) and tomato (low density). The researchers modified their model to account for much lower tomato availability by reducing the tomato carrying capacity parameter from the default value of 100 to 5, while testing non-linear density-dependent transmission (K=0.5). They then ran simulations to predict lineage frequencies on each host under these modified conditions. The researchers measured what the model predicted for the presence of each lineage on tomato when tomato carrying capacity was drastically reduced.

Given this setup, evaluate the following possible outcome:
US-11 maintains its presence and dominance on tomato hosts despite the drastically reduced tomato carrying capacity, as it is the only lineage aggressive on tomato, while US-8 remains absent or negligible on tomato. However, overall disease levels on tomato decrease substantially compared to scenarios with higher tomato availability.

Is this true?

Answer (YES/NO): NO